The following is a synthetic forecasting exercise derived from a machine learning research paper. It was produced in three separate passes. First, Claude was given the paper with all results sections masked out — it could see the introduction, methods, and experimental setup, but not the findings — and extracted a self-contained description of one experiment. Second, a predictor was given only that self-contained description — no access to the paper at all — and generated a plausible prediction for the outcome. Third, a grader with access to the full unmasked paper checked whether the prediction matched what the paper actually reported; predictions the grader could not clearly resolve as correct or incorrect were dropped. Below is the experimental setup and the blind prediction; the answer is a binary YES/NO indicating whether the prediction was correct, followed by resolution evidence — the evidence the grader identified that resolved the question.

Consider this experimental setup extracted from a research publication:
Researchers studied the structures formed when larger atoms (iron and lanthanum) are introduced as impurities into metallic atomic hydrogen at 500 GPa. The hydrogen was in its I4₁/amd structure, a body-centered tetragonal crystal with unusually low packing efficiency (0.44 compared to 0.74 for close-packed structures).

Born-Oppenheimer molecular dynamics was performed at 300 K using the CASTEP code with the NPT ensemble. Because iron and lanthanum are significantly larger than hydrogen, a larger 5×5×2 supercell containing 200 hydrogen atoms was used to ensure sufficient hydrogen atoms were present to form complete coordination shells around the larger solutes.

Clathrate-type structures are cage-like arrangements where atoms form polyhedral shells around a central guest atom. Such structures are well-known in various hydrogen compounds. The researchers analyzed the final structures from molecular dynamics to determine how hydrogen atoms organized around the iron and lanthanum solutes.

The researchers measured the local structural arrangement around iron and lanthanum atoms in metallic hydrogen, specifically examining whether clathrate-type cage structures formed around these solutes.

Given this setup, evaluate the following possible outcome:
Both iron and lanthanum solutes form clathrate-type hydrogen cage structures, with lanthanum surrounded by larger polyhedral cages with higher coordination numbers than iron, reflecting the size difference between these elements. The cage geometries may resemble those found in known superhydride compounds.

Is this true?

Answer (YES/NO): YES